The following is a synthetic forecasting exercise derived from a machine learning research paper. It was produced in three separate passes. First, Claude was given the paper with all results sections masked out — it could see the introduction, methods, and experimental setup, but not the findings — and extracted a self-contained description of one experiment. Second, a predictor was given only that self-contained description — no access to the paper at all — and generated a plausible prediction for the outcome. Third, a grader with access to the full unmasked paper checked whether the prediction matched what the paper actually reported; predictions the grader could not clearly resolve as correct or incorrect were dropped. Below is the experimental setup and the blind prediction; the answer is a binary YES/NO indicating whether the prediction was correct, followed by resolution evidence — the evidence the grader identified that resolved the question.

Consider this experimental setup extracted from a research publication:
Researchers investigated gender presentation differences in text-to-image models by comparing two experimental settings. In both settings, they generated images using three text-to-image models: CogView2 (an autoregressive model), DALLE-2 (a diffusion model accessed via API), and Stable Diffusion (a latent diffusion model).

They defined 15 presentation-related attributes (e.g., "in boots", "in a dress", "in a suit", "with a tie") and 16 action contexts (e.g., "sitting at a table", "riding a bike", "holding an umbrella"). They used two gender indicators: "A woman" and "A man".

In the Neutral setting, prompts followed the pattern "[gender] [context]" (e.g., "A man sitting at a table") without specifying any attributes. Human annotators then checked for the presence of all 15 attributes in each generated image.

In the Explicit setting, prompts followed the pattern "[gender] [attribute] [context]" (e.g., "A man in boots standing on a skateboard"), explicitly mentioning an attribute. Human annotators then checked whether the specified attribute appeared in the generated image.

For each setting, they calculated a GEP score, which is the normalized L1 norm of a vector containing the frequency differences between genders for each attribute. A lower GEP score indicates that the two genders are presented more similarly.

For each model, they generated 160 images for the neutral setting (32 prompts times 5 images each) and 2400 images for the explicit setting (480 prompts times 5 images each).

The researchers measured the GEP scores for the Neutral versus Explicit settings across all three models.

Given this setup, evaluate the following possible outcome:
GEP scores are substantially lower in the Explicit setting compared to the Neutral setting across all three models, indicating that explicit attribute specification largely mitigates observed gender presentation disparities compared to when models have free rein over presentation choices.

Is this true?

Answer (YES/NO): NO